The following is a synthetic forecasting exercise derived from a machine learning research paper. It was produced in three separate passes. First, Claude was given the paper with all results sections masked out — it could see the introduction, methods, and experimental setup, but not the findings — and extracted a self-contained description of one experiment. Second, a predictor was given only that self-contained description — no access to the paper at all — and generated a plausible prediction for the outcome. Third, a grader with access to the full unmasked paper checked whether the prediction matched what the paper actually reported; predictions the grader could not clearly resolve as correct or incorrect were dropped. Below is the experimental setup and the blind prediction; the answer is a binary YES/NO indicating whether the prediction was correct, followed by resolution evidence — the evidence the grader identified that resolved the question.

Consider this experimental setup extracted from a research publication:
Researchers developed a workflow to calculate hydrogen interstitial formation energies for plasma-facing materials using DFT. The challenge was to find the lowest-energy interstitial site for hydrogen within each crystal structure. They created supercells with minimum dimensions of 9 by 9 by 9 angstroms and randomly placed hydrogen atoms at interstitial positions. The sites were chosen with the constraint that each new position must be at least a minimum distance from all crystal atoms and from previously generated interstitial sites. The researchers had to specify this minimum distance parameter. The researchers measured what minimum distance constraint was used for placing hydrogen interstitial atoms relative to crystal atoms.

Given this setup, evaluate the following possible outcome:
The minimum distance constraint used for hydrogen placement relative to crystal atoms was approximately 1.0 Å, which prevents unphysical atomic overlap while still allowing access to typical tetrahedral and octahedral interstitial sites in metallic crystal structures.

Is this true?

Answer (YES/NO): YES